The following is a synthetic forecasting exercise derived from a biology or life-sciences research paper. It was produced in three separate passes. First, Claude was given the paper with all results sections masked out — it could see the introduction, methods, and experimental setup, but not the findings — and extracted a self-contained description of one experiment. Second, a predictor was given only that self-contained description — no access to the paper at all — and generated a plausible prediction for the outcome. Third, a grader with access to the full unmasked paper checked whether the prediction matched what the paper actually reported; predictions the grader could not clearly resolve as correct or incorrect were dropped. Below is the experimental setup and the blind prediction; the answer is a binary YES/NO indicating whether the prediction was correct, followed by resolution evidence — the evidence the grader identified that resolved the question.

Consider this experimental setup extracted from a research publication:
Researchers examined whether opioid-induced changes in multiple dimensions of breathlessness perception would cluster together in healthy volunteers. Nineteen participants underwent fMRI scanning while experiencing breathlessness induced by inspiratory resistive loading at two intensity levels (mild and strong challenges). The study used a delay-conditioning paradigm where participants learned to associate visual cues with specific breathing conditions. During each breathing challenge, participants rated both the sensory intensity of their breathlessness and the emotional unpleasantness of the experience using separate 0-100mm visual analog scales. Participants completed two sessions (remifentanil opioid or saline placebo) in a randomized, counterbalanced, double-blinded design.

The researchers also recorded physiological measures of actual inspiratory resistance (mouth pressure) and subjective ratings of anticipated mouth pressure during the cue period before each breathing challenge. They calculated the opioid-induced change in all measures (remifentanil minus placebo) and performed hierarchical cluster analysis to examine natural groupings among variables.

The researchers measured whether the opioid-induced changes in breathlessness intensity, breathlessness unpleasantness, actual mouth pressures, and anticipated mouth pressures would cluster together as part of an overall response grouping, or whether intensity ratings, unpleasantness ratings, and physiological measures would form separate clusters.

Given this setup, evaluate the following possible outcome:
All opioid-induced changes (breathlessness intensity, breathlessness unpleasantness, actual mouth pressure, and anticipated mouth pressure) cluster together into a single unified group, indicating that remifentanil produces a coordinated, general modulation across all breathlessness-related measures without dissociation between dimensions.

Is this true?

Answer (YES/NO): YES